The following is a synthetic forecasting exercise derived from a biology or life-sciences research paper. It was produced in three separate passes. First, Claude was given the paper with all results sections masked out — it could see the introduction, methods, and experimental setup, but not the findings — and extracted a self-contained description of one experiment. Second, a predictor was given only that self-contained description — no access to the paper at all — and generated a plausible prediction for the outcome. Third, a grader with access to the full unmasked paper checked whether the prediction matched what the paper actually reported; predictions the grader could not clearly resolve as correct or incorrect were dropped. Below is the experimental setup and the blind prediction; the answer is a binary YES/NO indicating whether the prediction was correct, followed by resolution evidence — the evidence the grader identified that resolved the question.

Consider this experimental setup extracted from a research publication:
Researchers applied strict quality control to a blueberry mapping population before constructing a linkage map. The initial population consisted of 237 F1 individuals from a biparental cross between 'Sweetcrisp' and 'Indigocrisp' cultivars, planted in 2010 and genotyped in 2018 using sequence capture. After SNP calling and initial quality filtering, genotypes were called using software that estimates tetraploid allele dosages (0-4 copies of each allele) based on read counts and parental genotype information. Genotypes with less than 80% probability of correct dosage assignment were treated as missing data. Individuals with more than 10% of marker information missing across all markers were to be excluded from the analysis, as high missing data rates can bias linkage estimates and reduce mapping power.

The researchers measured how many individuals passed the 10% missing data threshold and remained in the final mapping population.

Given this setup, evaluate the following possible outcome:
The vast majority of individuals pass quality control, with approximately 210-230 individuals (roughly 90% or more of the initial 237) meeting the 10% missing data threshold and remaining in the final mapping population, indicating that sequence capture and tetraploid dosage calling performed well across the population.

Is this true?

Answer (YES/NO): NO